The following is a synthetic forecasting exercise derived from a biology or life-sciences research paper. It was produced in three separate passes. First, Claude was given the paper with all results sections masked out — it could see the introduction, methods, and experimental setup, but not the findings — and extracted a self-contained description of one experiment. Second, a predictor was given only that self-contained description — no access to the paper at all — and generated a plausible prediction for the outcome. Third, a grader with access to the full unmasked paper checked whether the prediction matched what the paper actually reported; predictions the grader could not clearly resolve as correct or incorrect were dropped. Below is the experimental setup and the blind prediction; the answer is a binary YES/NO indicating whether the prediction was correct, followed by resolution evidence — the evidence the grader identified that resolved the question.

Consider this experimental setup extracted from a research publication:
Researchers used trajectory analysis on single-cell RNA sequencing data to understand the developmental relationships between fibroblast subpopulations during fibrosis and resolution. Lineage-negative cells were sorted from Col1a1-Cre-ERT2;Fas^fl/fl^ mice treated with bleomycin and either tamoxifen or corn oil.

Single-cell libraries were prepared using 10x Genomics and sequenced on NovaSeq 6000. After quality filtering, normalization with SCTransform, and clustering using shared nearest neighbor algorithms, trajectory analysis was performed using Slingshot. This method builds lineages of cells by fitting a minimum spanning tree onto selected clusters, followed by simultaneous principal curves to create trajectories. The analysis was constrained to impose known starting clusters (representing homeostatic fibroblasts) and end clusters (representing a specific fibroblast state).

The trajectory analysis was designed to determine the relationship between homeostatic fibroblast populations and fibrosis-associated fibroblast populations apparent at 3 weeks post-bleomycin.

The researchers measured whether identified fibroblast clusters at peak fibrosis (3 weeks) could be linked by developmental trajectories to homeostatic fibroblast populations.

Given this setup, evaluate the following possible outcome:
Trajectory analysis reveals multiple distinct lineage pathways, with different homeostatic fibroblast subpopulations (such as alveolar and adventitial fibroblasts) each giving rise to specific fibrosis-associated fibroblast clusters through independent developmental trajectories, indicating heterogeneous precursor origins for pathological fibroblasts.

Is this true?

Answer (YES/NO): NO